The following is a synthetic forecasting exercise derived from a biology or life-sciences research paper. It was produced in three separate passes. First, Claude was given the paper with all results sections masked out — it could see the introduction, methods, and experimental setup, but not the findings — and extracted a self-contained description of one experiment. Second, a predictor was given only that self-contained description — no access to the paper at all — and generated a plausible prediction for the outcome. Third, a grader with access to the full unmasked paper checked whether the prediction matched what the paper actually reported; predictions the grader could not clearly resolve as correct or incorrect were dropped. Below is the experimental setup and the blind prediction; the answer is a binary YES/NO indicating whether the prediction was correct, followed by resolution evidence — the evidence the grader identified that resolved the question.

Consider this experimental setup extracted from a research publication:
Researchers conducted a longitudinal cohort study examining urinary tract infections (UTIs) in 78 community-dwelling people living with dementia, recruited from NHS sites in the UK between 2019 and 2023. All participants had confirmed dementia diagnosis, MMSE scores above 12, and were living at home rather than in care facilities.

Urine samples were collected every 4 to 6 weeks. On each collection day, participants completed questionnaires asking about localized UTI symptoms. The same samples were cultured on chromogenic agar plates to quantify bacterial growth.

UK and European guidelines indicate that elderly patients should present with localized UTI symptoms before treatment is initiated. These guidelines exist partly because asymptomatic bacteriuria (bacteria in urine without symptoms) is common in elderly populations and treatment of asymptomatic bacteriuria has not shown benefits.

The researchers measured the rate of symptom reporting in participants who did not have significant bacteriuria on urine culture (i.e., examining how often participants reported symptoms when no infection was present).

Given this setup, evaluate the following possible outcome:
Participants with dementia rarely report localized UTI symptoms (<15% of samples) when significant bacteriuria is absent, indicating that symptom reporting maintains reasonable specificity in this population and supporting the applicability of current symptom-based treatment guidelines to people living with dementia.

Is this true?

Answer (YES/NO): NO